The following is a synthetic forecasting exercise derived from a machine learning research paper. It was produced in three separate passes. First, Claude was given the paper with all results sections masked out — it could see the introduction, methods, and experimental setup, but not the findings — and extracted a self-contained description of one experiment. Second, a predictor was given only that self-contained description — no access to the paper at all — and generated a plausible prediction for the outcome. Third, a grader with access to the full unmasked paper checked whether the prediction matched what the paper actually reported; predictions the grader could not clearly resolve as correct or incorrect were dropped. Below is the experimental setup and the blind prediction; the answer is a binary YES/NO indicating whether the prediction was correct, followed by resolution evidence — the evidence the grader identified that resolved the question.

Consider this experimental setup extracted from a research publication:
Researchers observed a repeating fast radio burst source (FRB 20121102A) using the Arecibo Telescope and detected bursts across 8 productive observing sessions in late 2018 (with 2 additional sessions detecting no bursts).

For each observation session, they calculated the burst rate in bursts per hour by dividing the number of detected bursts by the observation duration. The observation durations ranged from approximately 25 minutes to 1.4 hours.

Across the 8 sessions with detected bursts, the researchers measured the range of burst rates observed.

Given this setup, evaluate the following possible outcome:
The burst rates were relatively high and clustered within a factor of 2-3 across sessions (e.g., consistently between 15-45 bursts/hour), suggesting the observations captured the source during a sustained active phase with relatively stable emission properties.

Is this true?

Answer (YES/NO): NO